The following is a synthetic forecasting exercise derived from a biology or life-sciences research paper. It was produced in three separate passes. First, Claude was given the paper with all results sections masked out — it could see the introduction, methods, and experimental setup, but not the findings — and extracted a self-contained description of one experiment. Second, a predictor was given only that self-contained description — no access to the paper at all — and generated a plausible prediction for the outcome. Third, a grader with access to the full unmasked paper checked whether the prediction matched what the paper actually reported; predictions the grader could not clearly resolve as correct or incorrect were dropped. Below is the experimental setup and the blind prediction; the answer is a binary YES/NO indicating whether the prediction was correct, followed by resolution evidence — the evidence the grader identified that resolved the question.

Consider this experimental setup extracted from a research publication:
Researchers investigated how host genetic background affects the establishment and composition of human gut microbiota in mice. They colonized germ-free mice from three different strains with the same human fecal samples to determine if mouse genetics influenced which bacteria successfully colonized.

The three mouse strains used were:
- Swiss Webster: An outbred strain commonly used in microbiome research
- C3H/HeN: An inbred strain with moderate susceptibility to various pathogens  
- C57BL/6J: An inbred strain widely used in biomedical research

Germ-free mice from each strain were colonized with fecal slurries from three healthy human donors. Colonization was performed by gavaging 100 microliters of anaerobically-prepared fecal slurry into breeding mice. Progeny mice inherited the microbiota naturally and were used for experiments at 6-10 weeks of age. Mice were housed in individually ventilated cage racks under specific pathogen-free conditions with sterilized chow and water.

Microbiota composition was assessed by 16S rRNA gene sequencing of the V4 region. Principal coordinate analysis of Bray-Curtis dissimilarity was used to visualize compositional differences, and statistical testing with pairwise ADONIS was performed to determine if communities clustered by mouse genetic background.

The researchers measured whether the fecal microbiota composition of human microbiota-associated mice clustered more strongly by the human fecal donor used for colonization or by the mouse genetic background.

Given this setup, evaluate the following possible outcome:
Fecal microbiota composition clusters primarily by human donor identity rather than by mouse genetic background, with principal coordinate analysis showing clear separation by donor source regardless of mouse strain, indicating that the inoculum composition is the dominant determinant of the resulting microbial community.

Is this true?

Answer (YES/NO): YES